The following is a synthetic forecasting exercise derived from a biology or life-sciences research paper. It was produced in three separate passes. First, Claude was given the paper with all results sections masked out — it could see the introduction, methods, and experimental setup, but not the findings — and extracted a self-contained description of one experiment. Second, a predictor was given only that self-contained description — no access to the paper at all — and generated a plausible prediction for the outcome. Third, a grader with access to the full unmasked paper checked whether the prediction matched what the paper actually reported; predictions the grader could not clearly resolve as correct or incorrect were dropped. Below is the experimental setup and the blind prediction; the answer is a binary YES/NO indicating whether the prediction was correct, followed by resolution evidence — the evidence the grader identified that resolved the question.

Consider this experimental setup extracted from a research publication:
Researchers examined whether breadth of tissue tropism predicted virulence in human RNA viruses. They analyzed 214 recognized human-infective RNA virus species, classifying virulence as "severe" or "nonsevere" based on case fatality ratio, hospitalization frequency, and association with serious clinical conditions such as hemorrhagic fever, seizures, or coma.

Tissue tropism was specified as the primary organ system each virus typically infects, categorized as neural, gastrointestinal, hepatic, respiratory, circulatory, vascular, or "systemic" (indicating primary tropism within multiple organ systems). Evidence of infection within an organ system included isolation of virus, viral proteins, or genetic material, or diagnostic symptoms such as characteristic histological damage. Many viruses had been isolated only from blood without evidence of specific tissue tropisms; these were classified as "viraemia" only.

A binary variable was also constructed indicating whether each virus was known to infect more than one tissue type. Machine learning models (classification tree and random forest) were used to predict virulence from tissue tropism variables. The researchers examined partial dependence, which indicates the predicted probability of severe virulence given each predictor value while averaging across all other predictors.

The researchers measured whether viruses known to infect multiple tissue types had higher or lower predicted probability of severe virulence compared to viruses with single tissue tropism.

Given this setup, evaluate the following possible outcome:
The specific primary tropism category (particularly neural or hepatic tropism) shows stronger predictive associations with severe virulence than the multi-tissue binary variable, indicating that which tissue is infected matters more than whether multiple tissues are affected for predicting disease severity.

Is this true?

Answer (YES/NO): NO